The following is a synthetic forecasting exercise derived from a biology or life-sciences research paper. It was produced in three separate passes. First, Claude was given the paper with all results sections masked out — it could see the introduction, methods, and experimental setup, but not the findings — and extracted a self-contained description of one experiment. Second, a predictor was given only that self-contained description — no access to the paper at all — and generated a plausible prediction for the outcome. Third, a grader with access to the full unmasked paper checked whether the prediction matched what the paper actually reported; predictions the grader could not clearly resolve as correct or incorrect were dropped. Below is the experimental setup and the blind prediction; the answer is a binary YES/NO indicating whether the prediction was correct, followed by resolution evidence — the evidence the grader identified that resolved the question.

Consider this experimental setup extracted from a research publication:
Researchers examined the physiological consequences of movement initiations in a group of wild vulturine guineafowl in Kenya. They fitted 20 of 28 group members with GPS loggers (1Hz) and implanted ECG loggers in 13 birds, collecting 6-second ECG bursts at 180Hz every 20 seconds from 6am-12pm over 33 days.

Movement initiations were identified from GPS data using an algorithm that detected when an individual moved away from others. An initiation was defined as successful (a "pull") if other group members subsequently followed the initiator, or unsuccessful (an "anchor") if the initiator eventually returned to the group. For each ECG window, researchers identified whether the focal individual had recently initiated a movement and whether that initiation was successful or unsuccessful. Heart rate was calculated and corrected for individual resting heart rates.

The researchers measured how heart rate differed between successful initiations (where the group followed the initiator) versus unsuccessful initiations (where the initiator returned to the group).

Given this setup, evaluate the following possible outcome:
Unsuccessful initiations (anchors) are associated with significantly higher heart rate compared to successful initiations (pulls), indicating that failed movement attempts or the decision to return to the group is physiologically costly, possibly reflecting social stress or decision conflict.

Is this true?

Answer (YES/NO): YES